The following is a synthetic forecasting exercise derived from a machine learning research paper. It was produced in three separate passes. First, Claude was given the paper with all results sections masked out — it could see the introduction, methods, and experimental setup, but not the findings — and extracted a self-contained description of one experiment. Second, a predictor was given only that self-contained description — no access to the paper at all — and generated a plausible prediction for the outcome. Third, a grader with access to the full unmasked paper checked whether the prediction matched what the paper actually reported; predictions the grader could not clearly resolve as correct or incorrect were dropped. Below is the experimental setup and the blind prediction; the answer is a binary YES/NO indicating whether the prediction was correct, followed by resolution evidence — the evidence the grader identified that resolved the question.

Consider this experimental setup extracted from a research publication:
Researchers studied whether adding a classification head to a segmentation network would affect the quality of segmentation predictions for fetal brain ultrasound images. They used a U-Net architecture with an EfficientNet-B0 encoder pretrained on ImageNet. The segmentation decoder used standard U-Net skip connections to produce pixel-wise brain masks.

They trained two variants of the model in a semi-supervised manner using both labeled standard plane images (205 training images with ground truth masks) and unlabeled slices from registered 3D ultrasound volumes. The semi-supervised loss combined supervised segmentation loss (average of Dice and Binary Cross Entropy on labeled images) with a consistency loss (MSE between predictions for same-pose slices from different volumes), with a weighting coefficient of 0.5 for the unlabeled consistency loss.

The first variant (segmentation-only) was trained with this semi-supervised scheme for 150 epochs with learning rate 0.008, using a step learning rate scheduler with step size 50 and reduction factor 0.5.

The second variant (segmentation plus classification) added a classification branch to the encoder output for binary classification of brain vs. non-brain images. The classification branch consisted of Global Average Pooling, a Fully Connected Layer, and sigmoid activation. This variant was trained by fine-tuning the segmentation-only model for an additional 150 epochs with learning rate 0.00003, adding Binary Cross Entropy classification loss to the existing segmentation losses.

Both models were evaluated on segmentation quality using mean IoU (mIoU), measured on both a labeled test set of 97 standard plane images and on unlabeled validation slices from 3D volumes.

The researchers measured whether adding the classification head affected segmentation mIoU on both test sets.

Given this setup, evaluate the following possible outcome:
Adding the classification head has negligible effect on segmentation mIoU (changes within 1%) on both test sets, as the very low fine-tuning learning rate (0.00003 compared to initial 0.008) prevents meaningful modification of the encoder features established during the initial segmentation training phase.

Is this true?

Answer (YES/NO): NO